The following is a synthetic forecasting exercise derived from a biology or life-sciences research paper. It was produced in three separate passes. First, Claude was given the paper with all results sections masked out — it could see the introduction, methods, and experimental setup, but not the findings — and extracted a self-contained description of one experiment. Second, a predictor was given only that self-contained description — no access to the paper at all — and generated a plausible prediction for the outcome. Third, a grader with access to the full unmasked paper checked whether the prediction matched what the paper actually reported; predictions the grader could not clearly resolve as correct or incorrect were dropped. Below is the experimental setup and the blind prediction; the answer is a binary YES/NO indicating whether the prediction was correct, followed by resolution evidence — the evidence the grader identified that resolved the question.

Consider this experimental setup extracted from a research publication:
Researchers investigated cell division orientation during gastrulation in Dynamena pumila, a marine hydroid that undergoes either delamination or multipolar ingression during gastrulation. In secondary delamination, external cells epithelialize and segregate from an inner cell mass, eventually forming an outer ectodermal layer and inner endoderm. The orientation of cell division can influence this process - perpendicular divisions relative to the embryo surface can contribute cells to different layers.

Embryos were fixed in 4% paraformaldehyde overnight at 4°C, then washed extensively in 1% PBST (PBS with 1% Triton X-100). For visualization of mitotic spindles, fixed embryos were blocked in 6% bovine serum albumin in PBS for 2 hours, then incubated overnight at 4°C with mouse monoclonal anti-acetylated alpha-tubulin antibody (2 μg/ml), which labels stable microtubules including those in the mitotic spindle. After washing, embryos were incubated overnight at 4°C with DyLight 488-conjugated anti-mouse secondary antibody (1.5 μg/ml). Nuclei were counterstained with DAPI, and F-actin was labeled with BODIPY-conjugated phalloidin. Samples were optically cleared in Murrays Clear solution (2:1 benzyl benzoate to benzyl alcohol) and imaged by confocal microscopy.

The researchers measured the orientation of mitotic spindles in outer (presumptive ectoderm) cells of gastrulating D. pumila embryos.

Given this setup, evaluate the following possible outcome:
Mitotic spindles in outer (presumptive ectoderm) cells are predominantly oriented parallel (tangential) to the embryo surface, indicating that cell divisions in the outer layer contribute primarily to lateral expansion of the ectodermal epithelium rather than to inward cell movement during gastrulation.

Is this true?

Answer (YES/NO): NO